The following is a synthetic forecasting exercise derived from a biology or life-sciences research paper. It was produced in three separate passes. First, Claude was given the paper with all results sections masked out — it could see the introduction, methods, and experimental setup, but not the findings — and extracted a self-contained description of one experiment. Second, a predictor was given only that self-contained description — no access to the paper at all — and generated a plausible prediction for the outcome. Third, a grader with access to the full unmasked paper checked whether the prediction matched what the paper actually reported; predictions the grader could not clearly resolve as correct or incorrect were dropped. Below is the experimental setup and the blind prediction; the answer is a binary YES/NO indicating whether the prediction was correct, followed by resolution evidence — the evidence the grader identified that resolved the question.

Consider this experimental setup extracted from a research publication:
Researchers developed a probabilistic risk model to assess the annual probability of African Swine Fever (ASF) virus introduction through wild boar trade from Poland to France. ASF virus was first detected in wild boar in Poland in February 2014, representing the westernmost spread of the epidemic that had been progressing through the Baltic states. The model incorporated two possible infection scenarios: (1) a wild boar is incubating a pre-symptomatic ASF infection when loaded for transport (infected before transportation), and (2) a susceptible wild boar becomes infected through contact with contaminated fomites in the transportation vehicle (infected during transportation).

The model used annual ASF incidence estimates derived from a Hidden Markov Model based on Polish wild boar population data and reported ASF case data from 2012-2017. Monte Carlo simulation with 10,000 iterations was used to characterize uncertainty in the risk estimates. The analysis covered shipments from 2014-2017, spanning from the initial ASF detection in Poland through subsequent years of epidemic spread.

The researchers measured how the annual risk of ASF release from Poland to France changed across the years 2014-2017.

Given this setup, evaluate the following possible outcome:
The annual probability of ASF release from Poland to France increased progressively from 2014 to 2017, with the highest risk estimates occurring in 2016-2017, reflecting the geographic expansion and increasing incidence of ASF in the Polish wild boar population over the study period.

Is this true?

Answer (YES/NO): YES